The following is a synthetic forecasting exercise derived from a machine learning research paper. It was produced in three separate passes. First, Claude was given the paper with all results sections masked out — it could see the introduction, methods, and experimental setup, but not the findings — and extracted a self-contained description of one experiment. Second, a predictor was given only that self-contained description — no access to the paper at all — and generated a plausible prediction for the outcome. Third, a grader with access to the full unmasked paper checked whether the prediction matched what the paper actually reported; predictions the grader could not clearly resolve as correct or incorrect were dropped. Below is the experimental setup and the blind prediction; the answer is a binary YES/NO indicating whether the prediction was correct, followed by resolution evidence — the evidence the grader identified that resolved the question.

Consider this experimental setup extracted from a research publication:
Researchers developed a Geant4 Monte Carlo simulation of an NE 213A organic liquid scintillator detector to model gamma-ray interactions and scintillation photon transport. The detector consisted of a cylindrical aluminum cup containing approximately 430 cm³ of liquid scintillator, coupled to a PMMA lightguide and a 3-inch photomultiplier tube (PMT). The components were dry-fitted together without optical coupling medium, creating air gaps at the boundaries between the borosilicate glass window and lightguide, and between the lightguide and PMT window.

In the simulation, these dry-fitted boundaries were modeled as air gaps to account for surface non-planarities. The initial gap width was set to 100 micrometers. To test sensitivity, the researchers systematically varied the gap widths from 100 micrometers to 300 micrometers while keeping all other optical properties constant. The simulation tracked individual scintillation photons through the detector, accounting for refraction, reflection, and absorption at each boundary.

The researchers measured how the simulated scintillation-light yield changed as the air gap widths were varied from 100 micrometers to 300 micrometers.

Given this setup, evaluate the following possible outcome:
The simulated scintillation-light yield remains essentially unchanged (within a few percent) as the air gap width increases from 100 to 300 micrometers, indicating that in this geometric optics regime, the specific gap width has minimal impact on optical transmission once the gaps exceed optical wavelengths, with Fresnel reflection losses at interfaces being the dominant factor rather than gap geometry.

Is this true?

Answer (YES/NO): YES